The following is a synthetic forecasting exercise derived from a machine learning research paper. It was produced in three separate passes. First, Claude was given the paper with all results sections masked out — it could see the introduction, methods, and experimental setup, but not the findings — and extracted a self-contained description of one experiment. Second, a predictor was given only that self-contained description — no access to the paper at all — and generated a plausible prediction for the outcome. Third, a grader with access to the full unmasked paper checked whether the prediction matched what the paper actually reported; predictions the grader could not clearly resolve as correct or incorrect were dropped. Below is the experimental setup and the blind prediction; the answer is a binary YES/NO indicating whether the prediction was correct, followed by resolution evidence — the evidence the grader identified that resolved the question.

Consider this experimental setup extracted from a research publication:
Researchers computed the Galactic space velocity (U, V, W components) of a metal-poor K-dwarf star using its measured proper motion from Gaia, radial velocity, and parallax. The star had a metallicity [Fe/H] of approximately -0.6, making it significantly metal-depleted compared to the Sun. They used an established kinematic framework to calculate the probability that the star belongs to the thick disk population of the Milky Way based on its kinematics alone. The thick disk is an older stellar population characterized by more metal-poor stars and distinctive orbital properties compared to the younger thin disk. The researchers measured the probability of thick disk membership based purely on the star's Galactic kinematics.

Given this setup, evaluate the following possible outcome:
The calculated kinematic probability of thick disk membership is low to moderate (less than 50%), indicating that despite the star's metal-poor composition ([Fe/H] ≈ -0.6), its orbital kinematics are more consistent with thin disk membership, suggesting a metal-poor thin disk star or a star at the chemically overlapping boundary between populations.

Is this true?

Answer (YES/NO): YES